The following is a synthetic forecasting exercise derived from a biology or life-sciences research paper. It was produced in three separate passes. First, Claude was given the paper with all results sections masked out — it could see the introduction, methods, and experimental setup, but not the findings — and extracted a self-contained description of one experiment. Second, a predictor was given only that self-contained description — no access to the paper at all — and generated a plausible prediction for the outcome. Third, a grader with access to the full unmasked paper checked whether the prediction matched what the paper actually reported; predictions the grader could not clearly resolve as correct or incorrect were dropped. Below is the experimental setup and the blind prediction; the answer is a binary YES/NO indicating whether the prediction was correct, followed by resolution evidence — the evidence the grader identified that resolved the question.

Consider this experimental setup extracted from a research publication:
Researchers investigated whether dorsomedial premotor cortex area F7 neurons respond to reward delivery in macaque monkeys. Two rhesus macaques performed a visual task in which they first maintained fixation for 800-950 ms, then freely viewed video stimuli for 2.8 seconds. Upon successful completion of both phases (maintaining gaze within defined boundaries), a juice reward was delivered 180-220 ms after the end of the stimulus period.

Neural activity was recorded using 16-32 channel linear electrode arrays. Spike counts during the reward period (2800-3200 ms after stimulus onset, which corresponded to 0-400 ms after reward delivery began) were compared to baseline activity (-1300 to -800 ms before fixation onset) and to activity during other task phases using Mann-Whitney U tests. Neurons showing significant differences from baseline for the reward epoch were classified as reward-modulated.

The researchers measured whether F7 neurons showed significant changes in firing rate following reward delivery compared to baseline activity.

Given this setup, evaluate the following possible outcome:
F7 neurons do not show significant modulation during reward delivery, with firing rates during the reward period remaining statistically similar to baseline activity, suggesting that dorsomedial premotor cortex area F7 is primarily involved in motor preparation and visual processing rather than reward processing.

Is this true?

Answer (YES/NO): NO